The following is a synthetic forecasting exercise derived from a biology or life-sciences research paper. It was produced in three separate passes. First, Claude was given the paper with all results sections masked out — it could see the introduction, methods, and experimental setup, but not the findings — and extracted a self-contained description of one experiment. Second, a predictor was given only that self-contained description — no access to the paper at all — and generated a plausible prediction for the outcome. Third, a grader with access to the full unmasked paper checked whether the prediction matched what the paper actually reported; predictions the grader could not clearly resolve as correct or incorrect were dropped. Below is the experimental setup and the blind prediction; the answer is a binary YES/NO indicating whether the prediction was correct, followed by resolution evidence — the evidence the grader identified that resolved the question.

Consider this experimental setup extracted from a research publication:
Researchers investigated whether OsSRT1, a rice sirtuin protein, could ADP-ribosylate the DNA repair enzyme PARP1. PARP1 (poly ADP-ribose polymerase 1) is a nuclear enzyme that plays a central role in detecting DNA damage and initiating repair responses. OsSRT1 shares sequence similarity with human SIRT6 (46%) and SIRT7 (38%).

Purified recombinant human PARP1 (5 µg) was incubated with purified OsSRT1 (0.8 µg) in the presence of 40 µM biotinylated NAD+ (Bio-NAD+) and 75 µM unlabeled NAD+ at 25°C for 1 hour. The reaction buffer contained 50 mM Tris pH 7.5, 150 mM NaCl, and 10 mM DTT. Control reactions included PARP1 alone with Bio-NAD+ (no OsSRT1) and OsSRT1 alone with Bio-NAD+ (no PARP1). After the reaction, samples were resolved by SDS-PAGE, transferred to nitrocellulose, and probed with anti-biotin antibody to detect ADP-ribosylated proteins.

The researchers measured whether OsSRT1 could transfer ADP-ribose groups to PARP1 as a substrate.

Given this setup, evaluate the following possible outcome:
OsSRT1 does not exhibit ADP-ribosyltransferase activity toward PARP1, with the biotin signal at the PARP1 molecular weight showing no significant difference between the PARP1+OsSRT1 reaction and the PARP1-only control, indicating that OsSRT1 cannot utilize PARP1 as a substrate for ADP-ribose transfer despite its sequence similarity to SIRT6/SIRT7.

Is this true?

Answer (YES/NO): NO